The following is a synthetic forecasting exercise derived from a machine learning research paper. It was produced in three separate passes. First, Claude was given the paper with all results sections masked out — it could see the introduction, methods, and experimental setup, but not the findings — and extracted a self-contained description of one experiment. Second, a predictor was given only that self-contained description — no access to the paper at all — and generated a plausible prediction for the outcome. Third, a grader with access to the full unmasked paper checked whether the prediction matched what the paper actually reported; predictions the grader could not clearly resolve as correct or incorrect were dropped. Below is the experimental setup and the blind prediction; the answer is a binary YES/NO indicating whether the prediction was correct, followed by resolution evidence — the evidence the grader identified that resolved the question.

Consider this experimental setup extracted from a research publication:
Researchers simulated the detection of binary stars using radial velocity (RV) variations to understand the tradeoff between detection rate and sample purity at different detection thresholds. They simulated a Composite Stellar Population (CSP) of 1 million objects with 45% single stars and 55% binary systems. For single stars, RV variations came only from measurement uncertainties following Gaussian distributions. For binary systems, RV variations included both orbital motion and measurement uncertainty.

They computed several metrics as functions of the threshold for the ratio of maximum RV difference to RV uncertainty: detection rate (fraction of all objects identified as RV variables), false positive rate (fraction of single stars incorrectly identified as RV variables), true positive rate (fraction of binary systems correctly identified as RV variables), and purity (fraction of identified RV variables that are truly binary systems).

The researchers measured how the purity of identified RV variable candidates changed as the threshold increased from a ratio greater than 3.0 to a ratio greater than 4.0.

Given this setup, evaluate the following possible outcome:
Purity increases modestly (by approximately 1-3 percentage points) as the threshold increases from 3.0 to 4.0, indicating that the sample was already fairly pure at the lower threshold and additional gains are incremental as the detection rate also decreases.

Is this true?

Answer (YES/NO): NO